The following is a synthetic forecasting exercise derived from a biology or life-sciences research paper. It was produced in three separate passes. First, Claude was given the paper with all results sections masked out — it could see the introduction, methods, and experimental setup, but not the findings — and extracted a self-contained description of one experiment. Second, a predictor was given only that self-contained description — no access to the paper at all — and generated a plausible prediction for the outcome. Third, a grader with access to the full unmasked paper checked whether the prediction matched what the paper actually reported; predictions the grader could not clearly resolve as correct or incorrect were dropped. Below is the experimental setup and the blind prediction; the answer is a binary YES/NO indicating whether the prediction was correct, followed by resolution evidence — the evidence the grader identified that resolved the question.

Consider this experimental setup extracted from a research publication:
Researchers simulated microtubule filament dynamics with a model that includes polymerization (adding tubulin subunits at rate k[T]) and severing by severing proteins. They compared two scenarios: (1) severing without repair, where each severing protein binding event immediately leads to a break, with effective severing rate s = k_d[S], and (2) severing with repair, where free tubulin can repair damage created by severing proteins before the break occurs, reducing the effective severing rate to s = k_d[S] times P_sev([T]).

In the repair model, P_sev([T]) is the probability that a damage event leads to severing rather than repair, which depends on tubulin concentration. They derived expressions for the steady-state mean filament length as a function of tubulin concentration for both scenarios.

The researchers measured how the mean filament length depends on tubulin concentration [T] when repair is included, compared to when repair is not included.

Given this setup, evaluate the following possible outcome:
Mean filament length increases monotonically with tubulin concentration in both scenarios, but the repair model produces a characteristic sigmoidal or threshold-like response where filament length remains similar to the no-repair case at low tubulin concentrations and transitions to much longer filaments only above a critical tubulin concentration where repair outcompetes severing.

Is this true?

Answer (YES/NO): YES